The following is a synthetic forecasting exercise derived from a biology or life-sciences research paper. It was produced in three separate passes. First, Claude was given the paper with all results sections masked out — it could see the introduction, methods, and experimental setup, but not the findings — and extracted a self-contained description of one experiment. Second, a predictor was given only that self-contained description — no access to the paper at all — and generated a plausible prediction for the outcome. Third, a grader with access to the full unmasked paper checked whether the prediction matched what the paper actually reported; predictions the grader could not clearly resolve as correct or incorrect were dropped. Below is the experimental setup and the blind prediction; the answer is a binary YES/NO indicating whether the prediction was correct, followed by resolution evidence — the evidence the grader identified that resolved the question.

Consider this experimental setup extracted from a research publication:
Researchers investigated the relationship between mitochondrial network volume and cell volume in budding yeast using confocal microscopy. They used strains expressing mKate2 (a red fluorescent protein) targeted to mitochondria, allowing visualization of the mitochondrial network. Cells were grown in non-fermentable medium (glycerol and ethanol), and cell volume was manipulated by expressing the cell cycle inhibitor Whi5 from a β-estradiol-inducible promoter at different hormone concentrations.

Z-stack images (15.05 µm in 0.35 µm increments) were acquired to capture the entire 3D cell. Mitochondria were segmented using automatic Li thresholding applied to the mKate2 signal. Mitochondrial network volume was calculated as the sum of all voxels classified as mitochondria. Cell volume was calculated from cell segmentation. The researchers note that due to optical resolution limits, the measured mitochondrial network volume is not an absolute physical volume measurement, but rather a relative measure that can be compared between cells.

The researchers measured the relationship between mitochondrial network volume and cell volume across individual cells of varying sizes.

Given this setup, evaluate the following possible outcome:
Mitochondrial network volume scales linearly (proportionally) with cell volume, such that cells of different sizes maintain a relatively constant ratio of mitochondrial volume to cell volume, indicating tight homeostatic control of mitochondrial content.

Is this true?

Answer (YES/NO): YES